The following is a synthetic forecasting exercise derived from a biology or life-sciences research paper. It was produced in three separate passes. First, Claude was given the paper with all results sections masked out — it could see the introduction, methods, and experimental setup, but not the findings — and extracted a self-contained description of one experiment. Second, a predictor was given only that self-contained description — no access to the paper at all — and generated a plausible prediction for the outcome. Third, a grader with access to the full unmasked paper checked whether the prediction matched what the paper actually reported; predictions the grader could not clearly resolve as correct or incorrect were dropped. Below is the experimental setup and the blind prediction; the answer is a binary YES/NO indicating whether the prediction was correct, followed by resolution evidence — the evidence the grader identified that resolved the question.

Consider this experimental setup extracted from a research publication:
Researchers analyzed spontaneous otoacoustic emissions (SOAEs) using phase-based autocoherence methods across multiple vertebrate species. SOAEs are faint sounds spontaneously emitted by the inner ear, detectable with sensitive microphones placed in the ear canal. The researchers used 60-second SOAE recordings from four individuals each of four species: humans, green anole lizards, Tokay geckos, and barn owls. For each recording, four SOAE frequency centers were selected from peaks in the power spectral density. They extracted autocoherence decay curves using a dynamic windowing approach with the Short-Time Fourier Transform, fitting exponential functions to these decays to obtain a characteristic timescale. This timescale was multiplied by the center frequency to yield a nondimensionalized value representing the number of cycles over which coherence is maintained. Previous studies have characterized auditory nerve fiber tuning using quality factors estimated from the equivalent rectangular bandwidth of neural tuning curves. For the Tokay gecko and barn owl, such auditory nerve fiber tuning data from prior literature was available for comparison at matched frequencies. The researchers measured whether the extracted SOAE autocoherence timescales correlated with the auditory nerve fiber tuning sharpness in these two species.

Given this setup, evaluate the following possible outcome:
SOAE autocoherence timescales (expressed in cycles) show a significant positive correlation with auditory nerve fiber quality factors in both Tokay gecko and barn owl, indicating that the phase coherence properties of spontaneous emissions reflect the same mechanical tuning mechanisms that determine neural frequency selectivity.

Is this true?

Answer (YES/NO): YES